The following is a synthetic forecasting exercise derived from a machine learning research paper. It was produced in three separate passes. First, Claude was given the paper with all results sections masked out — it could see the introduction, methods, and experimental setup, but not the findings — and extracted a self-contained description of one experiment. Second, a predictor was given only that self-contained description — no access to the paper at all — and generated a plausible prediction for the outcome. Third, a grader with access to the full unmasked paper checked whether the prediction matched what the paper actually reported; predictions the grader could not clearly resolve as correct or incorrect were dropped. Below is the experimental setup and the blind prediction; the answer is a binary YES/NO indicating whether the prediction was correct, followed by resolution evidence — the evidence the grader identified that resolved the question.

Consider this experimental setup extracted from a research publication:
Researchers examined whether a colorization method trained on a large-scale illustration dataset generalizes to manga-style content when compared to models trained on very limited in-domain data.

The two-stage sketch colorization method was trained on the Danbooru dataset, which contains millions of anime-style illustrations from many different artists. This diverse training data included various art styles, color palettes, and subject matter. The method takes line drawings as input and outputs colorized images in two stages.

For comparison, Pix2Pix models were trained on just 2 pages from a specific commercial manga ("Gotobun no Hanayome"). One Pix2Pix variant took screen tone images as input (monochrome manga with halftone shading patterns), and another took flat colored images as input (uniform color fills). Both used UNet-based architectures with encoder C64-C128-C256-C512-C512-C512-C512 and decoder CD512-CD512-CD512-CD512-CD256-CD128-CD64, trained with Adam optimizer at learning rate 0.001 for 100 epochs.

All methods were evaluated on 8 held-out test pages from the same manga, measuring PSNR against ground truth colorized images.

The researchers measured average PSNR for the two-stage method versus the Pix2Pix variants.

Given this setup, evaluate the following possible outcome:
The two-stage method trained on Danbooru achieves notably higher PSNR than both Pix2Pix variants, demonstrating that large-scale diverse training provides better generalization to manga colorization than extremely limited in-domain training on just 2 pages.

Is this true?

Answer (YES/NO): NO